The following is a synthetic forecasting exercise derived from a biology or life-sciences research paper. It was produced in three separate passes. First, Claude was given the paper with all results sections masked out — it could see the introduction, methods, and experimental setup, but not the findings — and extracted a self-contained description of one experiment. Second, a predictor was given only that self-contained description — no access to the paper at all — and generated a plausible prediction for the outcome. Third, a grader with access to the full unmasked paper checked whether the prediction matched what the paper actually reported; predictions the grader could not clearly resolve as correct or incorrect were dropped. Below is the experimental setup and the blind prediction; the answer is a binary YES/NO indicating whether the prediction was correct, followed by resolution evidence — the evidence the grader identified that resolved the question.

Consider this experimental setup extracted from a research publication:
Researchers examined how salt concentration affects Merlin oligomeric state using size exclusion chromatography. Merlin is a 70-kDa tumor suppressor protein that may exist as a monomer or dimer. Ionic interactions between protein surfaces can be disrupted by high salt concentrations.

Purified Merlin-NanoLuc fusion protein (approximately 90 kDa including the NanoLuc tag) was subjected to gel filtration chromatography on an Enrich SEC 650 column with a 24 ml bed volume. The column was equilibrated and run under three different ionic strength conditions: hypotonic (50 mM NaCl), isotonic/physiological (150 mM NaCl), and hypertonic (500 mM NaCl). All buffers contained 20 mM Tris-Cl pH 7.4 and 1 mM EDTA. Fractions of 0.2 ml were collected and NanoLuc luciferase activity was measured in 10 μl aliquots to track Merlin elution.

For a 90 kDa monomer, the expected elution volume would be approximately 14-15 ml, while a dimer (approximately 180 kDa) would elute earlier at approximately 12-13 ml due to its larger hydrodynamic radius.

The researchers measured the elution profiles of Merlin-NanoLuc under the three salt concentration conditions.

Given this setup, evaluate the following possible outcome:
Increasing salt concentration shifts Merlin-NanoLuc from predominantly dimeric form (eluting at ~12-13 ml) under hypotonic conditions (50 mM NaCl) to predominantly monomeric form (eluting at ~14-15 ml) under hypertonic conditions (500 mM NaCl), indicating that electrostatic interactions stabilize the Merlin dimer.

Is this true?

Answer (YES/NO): NO